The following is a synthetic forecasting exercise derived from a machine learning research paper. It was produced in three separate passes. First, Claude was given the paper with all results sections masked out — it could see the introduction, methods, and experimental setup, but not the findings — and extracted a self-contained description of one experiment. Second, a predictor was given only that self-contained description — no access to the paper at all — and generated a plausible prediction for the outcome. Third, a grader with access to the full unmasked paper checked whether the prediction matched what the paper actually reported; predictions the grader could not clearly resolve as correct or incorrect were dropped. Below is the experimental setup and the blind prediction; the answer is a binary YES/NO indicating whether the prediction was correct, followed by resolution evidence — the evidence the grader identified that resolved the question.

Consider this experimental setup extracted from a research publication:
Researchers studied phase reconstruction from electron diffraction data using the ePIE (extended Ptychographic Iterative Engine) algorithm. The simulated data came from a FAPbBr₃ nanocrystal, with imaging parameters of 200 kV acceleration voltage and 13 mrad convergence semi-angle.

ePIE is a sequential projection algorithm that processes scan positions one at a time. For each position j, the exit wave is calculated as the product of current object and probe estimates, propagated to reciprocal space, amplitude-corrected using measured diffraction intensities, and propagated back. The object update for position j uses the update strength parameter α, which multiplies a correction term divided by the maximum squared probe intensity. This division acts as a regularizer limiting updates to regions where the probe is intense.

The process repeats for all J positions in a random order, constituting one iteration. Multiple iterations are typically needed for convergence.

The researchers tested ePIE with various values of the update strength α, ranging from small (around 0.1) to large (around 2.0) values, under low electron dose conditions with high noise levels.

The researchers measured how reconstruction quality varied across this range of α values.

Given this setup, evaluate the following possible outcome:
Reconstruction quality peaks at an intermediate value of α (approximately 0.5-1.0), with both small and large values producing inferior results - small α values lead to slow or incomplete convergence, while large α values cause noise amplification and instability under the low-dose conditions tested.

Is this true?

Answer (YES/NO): NO